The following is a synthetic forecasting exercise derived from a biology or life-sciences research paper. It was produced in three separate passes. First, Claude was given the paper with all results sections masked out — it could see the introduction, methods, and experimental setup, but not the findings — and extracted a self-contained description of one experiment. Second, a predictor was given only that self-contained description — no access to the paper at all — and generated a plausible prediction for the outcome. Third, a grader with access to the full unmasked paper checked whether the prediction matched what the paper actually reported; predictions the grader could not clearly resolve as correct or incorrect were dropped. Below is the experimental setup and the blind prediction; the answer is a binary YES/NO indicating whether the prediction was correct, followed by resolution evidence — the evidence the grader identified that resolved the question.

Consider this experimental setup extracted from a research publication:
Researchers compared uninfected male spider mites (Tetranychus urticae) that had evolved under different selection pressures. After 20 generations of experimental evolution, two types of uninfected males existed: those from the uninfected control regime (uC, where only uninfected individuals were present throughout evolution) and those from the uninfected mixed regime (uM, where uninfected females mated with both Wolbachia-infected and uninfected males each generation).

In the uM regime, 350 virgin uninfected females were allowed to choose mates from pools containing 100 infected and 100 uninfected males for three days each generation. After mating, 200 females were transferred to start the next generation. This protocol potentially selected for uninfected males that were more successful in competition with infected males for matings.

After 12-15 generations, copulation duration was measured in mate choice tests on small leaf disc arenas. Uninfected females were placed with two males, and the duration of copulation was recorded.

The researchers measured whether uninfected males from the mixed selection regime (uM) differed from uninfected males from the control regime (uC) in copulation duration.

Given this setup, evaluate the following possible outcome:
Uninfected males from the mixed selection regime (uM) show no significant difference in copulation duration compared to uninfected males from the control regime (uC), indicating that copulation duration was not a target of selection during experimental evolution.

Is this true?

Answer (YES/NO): NO